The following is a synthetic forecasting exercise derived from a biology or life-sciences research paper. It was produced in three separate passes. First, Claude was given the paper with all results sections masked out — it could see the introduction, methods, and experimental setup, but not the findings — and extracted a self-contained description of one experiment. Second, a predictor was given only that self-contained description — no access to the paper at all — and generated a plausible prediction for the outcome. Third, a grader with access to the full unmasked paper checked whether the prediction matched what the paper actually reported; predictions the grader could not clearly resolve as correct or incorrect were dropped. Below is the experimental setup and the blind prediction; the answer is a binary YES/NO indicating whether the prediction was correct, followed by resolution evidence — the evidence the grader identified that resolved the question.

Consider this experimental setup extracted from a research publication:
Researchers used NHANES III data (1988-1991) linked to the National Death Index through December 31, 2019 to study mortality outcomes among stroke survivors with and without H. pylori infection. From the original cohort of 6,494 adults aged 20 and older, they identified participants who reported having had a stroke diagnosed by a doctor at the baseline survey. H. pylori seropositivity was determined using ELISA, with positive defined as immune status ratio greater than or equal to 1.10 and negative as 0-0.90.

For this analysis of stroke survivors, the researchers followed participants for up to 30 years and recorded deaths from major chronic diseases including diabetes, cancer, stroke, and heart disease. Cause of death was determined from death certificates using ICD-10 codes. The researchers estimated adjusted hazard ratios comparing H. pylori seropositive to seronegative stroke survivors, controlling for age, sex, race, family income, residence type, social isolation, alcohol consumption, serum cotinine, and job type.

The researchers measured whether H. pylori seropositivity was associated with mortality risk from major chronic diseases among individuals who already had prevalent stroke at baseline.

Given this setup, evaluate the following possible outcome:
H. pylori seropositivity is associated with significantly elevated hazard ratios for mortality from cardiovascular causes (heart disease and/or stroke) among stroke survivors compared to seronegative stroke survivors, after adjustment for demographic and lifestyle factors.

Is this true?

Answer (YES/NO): YES